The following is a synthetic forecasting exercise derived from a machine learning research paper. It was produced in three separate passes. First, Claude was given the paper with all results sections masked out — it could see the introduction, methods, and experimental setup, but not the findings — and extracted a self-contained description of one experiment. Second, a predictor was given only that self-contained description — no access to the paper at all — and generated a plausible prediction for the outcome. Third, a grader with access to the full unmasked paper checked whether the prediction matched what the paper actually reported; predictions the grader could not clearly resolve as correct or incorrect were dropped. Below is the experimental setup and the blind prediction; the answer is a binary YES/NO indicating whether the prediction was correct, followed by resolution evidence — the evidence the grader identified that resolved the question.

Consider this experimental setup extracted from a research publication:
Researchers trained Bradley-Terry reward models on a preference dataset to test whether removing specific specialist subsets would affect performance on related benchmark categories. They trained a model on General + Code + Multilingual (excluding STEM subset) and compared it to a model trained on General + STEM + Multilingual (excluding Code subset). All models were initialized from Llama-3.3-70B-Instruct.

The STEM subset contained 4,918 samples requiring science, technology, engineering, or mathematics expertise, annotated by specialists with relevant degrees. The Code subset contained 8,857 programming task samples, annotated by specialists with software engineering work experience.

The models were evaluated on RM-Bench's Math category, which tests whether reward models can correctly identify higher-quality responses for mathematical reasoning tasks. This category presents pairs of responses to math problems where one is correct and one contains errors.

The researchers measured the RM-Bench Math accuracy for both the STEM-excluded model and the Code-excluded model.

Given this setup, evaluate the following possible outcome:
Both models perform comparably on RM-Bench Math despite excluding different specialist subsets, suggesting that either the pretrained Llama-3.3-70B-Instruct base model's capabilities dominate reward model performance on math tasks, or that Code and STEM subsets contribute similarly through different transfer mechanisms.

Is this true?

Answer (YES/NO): NO